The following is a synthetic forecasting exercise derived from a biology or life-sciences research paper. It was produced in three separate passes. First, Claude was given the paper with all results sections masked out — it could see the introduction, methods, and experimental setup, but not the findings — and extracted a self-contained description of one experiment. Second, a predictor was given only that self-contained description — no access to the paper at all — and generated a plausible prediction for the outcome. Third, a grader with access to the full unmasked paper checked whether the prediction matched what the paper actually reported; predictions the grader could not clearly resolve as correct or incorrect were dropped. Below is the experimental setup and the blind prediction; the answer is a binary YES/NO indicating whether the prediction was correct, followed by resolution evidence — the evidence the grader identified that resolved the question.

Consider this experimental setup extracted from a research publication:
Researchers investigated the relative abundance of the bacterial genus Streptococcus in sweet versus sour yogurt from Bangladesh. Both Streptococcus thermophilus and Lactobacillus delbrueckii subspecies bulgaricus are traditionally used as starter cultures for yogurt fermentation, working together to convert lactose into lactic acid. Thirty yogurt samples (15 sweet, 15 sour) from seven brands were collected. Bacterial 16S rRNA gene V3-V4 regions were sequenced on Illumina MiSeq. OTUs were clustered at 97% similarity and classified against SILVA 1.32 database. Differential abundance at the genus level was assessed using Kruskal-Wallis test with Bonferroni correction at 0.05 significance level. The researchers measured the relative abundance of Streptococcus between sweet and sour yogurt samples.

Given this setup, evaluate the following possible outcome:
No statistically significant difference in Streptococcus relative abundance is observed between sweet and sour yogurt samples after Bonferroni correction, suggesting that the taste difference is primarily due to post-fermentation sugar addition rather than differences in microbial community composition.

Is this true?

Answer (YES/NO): NO